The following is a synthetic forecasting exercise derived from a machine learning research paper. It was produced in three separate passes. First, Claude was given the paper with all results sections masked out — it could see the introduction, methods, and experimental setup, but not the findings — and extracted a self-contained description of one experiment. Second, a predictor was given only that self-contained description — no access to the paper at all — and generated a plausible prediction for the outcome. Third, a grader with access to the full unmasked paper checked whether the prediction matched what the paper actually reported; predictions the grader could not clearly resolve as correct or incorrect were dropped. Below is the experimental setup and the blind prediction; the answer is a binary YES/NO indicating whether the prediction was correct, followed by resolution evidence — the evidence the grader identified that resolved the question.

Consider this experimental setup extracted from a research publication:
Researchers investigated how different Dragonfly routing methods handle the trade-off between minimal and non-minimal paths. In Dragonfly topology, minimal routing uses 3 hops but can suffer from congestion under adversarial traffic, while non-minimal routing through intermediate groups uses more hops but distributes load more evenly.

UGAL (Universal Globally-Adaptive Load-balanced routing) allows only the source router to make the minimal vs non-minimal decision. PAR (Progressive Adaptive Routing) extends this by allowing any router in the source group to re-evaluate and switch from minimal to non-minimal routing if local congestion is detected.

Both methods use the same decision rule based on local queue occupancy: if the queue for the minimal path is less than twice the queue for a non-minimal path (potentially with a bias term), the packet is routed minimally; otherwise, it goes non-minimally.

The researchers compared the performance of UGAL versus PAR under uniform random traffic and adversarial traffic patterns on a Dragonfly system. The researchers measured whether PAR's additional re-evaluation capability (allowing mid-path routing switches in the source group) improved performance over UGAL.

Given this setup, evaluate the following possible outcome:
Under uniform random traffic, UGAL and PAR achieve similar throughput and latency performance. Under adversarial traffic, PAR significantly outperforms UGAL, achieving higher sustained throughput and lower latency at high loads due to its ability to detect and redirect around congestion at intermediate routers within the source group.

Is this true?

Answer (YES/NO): NO